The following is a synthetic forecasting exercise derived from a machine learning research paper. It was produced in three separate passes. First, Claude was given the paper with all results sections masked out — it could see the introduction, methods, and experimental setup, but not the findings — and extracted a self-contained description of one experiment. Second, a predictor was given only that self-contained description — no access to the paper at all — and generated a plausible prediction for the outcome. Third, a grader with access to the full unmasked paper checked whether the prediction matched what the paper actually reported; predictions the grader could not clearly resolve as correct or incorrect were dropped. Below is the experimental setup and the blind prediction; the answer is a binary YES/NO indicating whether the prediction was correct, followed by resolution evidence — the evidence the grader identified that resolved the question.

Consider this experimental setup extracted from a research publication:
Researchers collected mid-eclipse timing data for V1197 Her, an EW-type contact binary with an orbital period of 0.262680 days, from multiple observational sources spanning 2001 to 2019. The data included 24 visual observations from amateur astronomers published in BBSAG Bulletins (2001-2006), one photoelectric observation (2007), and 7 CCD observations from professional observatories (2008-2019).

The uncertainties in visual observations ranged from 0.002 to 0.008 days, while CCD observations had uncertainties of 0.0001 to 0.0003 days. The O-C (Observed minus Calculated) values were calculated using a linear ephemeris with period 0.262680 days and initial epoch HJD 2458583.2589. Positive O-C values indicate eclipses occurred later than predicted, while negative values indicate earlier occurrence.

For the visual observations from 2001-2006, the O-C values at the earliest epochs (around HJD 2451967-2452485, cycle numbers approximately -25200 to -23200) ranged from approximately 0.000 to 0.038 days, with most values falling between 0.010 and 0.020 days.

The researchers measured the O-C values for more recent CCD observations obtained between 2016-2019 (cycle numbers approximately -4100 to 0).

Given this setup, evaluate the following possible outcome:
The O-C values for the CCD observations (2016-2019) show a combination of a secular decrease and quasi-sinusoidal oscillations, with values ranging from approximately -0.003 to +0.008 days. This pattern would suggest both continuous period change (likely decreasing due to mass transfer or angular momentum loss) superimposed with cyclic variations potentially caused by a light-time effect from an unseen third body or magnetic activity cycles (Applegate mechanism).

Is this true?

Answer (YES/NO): NO